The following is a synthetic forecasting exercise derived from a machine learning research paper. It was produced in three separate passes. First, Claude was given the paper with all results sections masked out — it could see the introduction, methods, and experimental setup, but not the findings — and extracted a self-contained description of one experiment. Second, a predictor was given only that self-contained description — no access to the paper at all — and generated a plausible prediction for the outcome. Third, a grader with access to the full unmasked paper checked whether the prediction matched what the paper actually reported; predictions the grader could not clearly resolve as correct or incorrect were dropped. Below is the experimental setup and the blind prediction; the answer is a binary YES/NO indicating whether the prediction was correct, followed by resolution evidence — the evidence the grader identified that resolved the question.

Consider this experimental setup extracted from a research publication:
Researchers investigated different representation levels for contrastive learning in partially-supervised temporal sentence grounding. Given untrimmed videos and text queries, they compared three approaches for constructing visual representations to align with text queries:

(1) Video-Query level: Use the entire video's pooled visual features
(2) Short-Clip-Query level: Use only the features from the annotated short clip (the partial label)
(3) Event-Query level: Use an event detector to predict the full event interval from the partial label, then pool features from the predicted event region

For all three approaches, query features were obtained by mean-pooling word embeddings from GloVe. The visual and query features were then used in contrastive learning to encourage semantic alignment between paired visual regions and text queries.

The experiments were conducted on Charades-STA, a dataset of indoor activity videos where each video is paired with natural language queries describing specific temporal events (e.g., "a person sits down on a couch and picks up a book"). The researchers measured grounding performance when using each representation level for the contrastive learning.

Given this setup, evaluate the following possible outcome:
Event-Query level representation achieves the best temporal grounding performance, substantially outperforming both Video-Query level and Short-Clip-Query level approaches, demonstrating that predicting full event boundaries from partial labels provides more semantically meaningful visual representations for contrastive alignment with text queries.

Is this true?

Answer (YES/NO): YES